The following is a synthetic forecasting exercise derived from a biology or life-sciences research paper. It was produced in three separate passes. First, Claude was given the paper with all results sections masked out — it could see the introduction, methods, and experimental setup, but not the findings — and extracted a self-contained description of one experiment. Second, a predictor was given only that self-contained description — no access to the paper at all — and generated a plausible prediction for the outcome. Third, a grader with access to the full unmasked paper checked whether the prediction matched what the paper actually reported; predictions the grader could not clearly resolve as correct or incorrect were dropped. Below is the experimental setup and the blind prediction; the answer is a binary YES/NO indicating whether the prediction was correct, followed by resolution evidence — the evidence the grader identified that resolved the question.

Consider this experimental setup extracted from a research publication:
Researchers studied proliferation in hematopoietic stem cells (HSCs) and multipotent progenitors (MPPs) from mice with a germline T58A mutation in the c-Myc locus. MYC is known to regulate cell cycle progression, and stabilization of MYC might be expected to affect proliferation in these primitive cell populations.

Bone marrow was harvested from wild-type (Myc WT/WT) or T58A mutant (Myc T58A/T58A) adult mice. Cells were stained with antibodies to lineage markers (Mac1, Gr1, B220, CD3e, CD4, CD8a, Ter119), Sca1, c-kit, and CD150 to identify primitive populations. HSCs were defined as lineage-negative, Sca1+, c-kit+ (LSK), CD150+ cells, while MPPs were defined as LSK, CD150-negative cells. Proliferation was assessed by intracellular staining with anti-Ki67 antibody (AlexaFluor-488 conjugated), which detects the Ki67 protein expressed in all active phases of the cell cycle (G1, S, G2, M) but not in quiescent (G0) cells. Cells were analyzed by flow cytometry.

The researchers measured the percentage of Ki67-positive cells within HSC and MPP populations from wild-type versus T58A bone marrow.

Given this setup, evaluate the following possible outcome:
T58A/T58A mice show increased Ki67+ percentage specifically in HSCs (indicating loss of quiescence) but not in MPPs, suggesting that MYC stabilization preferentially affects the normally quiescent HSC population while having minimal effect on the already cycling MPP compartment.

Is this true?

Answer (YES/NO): NO